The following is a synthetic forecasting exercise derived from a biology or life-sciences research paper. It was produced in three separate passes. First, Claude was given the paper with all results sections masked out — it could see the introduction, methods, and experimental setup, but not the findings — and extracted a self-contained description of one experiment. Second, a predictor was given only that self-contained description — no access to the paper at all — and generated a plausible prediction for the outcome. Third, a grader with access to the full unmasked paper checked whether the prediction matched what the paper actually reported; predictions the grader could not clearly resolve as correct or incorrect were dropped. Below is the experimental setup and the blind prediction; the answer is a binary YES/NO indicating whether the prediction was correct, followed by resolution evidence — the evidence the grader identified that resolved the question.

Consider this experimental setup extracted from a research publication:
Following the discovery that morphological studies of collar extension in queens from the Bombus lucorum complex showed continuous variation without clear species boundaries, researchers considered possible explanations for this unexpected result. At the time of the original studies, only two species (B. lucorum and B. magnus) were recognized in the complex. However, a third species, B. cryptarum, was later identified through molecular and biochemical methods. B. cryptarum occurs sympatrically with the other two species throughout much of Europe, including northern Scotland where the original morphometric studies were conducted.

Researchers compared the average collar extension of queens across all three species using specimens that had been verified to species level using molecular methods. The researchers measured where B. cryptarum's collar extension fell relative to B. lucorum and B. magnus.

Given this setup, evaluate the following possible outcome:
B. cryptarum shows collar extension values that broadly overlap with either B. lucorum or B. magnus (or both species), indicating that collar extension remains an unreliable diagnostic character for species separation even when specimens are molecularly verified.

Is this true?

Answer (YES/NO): NO